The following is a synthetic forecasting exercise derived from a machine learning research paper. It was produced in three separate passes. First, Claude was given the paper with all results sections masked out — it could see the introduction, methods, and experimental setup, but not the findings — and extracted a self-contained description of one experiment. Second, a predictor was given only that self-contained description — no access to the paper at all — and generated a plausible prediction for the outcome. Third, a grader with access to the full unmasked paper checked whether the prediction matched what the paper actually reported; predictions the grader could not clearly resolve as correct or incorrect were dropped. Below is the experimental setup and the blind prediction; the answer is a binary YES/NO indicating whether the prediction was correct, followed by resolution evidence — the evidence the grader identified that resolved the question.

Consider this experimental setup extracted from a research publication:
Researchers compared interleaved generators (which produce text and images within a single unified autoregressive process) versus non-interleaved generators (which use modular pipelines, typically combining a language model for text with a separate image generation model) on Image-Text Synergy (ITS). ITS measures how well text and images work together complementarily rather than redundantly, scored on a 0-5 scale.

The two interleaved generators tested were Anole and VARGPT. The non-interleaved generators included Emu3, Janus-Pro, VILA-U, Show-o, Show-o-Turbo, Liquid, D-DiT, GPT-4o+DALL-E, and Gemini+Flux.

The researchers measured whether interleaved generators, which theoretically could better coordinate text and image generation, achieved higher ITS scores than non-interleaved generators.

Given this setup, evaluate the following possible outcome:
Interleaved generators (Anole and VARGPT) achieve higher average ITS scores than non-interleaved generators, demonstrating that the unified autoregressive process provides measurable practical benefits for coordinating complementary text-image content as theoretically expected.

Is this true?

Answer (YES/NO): NO